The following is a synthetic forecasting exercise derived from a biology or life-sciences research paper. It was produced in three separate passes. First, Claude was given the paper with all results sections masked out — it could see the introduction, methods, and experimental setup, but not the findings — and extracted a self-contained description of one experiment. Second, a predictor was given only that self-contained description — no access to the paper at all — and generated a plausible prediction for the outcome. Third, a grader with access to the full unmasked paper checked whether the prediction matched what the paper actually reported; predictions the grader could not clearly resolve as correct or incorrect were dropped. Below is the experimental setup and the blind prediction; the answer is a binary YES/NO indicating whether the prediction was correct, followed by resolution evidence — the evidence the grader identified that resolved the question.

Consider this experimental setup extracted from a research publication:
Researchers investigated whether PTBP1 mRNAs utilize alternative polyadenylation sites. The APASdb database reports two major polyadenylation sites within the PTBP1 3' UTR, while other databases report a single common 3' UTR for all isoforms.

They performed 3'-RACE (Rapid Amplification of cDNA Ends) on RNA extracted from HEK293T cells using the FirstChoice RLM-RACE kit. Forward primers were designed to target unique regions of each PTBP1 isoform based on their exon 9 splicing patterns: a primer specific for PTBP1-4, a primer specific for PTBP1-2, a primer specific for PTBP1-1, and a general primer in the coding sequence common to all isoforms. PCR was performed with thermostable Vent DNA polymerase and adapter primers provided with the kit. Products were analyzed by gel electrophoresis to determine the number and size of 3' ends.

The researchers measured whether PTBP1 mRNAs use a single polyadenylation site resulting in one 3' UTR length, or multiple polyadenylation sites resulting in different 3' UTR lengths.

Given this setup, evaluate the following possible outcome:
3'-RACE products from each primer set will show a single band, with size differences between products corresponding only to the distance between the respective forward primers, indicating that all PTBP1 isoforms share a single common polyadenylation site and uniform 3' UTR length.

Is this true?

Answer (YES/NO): NO